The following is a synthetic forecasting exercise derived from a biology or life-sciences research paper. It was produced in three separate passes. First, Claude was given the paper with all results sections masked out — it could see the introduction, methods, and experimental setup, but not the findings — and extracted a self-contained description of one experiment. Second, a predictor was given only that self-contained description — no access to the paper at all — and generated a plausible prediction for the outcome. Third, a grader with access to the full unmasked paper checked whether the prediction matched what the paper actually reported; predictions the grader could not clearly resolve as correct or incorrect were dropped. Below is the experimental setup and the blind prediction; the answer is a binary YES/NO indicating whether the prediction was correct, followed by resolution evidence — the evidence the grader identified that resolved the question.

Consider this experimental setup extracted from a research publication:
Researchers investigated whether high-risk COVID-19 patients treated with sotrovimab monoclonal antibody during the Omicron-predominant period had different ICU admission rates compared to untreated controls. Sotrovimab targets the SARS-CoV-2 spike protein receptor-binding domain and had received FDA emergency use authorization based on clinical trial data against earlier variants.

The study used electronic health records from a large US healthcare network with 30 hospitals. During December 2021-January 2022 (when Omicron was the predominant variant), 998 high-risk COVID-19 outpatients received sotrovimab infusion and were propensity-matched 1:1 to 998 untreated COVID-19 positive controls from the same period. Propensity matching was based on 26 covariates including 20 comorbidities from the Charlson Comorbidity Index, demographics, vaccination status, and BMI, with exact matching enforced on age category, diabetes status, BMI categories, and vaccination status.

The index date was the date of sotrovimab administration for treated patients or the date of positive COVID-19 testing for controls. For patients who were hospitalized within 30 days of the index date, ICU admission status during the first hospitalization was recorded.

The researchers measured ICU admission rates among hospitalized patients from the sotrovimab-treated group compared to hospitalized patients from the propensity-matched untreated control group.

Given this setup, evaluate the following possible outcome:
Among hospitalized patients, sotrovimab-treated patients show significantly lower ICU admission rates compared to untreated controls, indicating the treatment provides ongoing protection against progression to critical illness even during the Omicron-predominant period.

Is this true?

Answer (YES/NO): NO